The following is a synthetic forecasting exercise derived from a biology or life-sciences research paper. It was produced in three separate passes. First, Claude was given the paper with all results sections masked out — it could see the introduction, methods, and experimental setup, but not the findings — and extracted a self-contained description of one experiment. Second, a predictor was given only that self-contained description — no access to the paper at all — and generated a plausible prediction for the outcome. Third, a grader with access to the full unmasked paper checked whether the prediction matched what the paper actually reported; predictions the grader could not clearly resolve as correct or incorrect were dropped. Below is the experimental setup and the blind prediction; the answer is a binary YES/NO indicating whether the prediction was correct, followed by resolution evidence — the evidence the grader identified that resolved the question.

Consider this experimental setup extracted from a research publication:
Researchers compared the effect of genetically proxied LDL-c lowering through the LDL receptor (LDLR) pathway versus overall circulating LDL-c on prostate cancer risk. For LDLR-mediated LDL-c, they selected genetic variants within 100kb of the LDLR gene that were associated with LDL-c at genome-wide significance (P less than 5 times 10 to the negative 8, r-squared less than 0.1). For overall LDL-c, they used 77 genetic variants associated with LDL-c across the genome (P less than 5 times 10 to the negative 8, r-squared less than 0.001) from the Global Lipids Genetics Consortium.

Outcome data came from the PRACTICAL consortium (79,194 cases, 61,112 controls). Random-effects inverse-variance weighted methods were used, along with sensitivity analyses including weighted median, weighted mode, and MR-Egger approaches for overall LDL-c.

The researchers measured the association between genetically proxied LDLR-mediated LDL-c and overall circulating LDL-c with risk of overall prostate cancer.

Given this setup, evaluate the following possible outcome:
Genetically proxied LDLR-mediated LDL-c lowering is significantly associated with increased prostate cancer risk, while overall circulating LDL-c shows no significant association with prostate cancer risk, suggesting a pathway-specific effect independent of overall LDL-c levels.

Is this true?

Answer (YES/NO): NO